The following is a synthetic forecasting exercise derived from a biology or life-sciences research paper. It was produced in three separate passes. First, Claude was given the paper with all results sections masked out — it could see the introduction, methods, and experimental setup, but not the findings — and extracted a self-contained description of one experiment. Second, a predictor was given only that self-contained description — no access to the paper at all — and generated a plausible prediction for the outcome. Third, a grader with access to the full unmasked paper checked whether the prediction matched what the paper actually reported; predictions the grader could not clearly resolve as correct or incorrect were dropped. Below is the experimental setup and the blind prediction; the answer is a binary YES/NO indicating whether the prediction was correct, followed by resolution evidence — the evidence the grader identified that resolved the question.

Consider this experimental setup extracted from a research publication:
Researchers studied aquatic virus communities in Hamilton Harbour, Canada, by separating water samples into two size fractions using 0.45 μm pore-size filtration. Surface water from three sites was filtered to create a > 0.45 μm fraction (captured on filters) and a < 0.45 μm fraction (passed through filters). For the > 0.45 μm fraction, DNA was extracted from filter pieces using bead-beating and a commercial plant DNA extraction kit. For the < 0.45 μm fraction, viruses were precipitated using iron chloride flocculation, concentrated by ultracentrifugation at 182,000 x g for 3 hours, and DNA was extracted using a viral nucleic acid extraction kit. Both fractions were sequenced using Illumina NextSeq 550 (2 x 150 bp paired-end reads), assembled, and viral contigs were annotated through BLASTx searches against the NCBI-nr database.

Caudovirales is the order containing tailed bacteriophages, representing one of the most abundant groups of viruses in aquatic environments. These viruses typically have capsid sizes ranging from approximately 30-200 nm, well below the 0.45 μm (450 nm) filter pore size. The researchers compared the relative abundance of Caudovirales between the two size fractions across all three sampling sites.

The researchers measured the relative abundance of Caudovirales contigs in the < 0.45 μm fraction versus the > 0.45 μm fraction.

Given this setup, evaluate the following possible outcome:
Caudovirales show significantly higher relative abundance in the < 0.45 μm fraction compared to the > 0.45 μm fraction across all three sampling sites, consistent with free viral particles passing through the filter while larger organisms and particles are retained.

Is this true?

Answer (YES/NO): YES